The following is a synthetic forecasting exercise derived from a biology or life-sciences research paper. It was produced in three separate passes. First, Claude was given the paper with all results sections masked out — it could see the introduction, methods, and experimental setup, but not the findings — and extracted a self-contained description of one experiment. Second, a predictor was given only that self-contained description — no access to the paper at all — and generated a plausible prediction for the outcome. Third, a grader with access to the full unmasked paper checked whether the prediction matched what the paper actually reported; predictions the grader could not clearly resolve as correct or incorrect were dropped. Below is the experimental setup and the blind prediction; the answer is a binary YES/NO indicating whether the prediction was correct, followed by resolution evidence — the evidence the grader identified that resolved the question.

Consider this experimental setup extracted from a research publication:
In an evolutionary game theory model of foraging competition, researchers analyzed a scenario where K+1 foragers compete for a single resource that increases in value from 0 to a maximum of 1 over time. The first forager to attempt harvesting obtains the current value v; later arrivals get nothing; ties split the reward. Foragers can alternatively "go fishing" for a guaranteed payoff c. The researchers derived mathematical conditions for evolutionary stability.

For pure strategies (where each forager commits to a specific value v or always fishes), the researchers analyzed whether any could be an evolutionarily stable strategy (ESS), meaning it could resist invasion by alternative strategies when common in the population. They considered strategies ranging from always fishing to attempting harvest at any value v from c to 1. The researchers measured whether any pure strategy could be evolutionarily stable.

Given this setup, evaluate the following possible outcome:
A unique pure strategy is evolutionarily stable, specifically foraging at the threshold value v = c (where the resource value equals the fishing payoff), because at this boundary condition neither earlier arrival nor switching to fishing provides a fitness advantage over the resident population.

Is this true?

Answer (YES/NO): NO